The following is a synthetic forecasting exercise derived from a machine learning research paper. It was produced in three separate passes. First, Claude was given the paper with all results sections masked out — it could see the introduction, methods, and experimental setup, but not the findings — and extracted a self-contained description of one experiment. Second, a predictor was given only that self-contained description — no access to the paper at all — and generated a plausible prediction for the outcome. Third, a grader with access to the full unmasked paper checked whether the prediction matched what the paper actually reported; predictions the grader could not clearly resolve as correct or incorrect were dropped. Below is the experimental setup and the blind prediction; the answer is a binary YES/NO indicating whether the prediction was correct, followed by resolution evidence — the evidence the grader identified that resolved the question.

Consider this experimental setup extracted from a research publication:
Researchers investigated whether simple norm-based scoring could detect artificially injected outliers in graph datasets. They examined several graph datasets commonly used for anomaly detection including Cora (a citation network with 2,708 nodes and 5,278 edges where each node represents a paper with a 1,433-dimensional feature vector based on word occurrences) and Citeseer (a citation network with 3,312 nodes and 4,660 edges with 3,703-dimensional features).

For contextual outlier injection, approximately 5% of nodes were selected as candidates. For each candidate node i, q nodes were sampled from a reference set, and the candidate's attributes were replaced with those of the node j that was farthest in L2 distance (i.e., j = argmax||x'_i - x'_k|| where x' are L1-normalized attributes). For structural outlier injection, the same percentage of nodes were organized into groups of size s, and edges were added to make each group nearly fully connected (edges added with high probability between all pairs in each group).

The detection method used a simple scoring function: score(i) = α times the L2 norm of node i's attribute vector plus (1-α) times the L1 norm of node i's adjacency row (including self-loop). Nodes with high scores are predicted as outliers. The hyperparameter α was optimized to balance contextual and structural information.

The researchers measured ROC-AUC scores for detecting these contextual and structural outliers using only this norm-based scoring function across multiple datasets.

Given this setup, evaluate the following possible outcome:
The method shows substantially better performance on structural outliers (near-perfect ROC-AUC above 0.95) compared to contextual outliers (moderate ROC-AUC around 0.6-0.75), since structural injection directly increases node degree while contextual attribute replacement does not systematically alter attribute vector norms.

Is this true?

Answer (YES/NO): NO